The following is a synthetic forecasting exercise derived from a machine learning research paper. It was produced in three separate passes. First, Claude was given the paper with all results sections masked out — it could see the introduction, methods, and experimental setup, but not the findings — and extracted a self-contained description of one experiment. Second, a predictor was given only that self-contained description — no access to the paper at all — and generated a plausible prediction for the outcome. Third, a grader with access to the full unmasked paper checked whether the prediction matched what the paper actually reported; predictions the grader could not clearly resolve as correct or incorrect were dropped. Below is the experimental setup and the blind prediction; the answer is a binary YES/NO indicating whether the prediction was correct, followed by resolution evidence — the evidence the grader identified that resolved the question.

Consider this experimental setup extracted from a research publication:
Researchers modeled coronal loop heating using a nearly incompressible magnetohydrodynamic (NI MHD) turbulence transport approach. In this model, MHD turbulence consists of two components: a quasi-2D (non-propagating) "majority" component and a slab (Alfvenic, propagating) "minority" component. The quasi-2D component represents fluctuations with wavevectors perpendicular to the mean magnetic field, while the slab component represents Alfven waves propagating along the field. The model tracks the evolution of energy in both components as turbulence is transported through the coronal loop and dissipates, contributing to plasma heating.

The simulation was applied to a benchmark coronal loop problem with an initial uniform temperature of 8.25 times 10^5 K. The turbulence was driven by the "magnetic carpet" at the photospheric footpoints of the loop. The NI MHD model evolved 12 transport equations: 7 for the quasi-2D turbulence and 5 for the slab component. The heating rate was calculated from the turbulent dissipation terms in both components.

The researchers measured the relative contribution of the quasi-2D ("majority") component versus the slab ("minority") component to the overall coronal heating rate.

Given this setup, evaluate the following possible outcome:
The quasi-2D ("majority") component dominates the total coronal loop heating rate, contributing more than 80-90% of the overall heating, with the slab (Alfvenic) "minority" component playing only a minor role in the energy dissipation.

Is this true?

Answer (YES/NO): NO